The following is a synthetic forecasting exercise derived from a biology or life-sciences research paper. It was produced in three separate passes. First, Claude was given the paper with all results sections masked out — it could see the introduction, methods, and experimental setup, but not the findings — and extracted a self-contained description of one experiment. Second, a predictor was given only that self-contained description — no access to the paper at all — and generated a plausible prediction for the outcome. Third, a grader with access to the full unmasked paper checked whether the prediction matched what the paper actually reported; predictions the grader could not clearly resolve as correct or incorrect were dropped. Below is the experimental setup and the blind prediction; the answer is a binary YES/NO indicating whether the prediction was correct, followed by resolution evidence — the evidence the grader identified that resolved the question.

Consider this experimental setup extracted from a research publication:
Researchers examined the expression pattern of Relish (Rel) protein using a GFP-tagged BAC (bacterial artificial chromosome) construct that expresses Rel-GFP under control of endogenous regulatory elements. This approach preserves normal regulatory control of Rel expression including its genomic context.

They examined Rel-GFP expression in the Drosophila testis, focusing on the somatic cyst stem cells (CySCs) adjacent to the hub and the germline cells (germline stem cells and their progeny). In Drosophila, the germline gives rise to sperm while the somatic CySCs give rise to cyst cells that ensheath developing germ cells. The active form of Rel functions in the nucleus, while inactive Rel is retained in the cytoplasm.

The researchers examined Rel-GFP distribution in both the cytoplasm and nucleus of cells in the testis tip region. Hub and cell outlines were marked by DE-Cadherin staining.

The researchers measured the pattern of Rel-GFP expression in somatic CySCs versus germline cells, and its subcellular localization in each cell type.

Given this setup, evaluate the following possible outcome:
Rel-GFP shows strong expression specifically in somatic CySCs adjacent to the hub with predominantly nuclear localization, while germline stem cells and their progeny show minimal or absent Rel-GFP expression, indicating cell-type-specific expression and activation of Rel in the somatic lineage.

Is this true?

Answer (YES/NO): NO